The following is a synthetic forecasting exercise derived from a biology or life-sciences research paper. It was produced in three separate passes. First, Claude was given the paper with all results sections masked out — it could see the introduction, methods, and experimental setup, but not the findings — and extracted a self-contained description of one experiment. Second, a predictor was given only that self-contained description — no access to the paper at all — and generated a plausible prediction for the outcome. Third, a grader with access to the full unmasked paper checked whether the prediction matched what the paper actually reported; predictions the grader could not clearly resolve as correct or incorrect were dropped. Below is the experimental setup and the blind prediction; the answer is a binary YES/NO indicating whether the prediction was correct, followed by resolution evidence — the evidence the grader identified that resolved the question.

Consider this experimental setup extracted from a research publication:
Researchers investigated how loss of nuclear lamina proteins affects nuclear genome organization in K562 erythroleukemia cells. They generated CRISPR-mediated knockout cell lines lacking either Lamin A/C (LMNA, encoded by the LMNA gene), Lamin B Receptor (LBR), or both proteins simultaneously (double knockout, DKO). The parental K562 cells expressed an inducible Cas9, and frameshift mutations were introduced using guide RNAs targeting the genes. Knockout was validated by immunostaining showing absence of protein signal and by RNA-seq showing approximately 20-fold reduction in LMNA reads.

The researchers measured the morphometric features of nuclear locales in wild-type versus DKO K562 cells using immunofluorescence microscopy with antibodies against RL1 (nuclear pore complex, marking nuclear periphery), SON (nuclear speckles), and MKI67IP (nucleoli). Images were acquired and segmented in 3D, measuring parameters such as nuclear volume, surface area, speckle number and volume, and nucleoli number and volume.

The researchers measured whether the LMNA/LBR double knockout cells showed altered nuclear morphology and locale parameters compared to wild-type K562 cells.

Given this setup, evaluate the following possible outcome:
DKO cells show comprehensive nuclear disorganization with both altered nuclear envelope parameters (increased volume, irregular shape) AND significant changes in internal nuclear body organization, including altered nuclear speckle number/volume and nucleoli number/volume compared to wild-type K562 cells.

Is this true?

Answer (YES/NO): NO